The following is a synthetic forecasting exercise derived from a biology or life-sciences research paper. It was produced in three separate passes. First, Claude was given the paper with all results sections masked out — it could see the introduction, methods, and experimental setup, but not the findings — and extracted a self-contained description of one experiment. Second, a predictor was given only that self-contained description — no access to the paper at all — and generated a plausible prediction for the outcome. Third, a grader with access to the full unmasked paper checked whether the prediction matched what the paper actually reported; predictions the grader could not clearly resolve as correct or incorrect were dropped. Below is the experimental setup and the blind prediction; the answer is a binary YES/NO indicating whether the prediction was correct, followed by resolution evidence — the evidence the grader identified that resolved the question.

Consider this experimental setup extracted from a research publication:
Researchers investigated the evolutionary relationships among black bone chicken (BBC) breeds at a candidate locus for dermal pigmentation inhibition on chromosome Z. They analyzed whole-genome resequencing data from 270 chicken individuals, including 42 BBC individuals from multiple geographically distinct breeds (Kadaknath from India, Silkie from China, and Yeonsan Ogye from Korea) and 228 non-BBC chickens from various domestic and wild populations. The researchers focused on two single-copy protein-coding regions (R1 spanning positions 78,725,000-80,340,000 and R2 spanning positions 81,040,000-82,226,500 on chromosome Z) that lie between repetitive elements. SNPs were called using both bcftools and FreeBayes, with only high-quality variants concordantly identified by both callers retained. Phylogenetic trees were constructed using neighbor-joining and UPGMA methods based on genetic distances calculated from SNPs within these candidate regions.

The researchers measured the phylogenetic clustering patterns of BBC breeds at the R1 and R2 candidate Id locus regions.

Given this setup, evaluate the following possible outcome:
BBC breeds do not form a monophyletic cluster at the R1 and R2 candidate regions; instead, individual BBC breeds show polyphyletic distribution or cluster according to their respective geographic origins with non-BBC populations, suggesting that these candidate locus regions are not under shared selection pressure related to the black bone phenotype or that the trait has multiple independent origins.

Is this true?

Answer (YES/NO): NO